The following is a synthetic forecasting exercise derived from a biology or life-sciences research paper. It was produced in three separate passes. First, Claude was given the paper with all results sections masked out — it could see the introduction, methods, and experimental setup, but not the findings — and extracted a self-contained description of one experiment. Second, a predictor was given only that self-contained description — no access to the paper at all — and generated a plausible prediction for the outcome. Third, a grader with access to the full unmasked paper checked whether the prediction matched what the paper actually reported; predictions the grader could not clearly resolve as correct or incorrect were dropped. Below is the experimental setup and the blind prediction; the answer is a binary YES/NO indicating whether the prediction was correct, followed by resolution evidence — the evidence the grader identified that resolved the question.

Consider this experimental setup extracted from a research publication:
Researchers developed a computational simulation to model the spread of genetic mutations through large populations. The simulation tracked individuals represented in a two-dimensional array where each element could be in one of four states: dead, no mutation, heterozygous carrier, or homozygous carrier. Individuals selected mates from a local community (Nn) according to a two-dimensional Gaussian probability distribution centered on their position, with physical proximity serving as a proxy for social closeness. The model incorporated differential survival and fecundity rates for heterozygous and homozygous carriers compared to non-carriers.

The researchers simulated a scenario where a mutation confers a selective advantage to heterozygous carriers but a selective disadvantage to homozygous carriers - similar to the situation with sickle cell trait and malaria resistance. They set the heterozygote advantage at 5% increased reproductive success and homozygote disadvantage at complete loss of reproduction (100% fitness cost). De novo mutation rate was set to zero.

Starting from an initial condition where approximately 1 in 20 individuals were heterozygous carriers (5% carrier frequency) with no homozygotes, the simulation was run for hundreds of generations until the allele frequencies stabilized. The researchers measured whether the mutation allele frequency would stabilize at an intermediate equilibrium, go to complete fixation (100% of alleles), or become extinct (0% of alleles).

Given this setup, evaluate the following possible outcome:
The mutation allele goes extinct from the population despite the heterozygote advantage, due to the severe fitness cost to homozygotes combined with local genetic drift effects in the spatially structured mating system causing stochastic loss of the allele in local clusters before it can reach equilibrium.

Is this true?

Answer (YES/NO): NO